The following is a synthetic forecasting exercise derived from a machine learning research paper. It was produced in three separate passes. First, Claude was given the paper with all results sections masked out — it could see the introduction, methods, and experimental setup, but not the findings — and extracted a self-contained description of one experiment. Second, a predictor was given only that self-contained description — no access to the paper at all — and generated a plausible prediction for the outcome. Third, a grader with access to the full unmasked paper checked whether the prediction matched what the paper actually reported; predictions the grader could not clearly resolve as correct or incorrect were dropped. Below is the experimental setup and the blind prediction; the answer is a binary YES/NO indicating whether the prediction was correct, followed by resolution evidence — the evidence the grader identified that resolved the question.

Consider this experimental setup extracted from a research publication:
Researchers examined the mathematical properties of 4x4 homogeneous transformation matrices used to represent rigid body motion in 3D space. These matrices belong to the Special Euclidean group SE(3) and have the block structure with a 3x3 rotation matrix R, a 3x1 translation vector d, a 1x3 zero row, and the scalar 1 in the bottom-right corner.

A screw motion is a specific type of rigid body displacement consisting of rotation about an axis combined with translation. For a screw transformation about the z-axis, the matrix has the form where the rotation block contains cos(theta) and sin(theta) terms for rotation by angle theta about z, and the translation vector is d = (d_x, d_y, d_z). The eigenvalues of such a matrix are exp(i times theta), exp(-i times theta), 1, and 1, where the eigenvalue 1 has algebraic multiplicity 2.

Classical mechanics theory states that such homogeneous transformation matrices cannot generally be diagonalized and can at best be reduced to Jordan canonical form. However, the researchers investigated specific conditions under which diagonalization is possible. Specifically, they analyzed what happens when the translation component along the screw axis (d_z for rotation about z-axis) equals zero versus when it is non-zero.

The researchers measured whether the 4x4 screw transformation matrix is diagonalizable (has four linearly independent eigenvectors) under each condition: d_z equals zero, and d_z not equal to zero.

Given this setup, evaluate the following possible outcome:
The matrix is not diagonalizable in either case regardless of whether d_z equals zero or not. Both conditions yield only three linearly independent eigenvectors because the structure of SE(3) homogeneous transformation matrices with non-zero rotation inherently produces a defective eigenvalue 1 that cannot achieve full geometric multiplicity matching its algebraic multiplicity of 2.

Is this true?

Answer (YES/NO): NO